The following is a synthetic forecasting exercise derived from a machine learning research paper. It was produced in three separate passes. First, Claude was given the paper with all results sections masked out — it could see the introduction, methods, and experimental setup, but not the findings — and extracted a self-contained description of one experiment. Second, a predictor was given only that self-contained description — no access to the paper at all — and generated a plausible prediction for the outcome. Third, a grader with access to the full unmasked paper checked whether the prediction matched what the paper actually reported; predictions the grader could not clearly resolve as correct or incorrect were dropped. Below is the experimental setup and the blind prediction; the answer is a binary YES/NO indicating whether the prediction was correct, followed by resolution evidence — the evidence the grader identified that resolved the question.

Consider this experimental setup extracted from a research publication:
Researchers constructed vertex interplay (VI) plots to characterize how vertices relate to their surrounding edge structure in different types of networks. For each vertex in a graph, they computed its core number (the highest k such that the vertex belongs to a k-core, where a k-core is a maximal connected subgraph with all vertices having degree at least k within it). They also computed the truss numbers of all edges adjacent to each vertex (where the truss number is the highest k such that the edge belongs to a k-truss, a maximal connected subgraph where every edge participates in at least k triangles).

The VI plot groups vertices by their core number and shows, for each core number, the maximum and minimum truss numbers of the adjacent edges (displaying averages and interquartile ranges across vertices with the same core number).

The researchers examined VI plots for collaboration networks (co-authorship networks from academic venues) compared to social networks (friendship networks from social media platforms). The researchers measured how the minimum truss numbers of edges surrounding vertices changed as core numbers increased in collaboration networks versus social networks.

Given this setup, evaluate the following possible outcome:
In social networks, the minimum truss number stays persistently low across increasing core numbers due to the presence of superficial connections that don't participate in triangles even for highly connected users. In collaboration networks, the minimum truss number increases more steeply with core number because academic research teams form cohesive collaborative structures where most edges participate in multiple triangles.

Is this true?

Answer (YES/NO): YES